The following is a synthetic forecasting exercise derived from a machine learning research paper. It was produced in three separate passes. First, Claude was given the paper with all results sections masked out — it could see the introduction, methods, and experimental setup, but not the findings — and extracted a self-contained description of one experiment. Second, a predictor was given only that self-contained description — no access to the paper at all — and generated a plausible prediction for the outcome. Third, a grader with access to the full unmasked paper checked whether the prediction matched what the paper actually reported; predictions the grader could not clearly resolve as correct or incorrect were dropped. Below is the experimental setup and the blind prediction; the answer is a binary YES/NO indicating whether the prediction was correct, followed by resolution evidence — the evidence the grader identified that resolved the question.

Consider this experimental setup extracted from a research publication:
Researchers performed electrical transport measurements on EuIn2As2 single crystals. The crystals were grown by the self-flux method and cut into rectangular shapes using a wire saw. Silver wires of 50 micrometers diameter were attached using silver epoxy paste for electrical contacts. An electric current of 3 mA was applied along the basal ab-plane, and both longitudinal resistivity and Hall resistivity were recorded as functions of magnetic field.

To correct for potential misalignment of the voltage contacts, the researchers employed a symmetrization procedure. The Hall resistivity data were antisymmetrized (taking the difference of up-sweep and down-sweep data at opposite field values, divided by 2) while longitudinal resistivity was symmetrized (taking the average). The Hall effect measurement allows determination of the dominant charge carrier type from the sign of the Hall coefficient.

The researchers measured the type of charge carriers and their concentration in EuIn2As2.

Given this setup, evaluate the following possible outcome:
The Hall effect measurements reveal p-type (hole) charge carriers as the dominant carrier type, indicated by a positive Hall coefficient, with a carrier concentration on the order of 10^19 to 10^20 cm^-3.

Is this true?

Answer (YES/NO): YES